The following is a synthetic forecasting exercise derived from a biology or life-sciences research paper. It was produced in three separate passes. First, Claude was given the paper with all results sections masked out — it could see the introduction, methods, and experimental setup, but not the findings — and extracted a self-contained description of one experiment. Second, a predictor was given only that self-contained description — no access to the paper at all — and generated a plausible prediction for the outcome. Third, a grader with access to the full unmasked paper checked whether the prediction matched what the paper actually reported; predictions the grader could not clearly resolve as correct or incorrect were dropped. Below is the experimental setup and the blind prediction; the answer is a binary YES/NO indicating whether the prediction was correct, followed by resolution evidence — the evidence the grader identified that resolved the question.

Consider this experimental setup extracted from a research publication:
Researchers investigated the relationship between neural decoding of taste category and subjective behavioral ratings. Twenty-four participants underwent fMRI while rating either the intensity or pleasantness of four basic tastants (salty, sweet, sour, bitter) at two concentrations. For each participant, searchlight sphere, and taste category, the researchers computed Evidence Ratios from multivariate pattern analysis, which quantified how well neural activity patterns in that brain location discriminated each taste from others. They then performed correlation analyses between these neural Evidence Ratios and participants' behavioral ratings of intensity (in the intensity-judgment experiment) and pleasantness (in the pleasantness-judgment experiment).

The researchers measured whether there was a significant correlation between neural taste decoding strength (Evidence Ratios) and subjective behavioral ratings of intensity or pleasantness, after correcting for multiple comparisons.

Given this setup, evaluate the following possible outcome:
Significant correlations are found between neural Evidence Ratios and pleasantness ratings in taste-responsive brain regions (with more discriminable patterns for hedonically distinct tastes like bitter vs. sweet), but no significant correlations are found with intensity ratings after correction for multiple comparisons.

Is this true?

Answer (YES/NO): NO